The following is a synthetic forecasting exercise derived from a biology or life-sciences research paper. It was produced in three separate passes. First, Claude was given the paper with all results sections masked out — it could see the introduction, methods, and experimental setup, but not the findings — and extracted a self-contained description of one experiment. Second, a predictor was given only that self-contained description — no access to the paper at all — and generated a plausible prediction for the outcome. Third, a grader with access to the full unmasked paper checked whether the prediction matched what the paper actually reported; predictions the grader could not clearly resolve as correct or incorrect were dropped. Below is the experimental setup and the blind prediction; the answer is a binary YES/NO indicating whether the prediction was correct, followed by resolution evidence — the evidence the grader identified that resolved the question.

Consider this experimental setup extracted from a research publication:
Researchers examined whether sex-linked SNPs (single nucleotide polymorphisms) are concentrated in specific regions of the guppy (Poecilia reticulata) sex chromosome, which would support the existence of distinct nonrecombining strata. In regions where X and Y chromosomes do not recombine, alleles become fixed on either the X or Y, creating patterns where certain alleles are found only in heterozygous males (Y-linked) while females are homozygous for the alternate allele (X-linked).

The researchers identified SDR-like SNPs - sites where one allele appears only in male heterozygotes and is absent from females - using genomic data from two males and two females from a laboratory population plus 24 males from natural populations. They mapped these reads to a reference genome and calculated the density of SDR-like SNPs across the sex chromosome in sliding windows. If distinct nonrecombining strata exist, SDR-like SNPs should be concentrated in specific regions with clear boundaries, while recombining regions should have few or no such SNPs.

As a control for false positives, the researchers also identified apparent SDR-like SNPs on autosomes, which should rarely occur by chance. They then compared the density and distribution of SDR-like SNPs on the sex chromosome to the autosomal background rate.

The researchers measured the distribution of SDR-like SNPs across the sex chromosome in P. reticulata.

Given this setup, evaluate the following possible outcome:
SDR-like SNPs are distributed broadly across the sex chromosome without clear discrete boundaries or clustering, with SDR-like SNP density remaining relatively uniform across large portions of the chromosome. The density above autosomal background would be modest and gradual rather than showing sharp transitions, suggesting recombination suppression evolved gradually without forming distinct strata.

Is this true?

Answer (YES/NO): NO